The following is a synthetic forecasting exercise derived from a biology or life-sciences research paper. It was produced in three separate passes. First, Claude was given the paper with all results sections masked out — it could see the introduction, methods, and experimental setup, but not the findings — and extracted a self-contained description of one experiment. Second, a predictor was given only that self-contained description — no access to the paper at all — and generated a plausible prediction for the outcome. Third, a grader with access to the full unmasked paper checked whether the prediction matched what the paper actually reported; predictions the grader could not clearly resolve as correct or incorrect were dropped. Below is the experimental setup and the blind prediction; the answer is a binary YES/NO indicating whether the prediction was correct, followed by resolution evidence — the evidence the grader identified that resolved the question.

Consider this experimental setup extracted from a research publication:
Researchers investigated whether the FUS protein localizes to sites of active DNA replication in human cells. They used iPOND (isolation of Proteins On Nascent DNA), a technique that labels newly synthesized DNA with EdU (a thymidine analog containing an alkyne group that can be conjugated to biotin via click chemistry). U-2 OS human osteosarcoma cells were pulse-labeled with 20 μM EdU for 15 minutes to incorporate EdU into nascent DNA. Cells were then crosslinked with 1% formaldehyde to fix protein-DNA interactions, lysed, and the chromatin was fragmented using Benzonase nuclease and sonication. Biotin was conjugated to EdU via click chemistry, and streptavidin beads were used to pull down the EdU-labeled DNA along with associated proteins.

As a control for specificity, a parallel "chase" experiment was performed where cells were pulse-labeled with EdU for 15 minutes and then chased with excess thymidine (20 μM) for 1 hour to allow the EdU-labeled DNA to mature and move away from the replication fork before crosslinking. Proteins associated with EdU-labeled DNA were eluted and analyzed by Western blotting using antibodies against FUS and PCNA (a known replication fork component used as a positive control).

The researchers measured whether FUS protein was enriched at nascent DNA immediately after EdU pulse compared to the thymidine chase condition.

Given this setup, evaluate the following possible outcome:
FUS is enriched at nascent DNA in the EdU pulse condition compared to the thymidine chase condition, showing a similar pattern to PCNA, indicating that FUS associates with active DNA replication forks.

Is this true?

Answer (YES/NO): NO